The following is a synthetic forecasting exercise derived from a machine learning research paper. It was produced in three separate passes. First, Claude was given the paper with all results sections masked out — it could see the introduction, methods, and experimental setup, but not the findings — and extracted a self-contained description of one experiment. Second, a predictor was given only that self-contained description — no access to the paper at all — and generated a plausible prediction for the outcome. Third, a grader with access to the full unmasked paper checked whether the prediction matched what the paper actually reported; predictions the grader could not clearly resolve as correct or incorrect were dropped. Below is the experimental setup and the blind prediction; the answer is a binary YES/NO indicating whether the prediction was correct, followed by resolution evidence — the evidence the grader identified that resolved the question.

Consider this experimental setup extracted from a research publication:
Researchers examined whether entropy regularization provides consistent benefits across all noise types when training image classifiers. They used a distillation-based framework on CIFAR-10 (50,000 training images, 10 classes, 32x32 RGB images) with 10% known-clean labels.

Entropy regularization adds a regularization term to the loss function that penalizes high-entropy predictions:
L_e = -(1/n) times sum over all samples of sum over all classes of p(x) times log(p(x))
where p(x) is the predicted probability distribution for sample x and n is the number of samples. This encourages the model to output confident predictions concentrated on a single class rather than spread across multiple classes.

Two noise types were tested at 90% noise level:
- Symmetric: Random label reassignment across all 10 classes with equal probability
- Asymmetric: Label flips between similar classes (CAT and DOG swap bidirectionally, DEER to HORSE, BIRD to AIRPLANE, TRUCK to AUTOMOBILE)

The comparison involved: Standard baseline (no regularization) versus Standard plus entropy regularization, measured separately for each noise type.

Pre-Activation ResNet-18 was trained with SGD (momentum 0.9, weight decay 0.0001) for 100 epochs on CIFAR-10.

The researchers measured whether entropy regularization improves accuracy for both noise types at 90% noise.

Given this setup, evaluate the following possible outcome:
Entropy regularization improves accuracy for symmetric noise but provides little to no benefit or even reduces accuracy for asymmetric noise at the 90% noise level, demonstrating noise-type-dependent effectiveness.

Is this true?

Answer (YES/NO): YES